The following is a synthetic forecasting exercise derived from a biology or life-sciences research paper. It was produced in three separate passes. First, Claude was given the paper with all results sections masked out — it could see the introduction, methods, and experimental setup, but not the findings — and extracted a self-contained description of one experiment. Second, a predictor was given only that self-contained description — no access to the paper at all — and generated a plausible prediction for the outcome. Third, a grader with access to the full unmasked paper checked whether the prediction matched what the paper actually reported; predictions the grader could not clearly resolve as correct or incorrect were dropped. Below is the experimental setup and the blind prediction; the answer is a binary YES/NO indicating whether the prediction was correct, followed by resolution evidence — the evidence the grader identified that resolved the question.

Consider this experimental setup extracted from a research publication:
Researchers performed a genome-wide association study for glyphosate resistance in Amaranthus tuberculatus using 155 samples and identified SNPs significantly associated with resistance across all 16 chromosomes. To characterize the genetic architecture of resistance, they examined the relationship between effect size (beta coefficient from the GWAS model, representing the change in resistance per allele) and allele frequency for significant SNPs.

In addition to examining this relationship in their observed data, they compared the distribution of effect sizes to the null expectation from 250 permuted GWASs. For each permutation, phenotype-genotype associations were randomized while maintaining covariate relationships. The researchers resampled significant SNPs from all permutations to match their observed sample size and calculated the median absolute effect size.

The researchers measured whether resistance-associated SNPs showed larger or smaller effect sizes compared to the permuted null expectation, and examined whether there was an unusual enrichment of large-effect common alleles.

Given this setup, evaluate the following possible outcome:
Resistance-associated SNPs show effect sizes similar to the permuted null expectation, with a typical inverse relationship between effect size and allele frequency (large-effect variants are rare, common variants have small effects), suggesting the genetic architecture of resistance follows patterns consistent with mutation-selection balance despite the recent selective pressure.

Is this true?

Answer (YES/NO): NO